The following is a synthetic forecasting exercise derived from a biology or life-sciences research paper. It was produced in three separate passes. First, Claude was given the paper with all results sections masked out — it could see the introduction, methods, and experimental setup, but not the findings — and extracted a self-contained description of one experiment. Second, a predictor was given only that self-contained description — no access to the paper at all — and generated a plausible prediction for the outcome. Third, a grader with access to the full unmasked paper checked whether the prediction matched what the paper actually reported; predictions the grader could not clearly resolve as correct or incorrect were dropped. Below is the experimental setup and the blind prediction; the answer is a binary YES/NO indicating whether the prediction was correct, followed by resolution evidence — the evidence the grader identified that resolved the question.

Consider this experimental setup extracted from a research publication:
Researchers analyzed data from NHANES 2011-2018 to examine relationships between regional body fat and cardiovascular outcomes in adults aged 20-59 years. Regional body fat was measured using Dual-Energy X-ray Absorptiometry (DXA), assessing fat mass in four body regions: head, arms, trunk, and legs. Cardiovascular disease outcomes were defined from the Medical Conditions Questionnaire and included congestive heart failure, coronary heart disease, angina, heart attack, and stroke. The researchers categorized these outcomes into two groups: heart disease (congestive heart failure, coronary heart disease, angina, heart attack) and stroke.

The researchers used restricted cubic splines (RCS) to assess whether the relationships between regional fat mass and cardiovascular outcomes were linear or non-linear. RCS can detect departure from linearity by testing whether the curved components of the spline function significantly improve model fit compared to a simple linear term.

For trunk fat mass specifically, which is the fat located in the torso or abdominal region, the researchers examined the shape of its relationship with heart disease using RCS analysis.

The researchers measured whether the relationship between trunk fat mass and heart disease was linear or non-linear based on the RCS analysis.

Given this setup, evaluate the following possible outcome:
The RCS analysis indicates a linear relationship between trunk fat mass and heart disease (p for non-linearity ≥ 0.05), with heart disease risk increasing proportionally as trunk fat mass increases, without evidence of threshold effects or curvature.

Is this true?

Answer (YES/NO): YES